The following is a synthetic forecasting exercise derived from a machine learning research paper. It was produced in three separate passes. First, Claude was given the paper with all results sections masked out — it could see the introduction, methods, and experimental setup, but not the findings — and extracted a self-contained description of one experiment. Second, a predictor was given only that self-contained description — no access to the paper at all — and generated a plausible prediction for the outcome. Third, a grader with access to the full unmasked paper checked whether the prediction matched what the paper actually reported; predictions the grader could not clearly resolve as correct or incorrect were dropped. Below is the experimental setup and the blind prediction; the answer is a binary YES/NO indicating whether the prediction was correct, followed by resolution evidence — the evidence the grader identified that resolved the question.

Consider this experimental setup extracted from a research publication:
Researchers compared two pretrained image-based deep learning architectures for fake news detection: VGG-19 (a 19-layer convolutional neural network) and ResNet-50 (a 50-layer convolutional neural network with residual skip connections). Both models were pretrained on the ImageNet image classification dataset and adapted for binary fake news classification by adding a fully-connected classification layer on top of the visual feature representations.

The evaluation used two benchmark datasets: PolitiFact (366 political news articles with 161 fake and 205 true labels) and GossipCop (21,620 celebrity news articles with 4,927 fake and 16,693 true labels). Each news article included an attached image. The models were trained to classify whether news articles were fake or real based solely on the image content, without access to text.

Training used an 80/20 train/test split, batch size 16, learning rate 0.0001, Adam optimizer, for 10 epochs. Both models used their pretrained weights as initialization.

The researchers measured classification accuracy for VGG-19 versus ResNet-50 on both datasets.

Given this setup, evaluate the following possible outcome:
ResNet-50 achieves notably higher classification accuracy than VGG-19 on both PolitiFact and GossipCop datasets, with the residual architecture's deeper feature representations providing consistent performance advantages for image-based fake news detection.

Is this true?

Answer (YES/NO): NO